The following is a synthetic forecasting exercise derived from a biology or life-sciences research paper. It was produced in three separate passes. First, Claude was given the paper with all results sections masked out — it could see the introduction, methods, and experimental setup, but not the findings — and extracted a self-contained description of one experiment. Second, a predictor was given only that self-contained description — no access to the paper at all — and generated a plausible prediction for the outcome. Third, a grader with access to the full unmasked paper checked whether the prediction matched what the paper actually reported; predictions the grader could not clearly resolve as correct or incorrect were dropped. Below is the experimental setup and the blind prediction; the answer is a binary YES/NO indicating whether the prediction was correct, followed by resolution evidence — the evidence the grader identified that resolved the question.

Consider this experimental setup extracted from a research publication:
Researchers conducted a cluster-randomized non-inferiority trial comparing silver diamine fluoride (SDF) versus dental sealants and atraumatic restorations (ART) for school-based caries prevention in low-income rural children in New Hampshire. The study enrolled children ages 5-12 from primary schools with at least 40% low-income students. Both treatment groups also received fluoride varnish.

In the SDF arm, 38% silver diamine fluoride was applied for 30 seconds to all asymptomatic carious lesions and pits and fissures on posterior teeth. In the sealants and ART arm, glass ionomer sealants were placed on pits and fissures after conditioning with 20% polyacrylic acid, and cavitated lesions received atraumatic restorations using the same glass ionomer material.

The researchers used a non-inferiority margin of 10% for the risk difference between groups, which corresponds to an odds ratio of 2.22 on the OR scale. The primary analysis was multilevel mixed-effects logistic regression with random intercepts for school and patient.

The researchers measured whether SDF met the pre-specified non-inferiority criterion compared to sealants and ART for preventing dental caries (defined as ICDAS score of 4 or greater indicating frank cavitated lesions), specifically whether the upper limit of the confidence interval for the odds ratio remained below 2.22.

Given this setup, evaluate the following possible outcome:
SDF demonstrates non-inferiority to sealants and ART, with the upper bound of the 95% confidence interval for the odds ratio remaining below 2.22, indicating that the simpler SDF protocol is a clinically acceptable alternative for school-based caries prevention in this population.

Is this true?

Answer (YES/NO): YES